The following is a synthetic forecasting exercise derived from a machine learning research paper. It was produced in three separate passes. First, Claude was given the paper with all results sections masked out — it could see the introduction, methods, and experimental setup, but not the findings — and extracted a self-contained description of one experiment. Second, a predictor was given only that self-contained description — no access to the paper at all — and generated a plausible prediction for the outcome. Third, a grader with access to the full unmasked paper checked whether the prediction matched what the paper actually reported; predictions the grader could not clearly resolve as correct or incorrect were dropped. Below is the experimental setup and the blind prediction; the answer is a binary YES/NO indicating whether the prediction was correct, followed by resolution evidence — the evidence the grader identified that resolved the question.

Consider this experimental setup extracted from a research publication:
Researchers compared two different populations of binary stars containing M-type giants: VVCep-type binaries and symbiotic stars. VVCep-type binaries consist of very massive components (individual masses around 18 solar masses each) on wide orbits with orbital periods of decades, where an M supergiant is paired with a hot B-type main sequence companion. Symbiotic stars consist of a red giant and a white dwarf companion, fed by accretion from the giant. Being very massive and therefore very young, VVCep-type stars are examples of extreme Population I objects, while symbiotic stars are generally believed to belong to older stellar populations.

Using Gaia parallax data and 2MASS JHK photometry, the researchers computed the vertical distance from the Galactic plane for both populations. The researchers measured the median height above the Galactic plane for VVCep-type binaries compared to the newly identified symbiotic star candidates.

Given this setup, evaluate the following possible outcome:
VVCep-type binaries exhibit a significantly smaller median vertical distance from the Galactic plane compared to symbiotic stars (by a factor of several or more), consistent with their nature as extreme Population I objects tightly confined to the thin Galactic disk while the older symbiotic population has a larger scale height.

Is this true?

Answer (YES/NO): YES